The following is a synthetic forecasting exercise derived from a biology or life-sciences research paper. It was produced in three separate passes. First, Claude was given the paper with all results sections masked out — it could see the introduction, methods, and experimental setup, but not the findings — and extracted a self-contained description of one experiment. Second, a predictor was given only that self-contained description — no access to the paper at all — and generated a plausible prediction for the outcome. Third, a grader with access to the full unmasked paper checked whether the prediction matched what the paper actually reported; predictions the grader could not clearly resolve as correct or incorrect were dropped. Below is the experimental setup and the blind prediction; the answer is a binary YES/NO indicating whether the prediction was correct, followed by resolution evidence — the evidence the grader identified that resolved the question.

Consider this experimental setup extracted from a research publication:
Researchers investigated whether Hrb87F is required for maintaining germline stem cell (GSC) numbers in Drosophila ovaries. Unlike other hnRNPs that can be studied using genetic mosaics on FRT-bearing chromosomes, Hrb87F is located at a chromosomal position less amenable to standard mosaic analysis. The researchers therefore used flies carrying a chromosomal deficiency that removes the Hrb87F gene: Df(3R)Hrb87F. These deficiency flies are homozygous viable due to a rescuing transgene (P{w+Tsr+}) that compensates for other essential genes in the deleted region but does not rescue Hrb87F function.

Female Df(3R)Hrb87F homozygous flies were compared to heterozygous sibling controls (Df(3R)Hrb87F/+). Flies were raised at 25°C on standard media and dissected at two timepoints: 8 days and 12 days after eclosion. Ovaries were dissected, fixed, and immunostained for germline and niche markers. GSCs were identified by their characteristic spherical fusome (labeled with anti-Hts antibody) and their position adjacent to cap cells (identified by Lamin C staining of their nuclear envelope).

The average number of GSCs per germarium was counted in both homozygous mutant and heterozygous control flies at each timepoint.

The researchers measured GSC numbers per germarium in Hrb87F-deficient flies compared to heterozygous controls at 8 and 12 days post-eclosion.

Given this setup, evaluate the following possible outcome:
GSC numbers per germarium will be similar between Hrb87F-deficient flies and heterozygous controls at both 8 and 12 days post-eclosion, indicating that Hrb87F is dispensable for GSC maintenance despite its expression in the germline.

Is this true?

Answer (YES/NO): NO